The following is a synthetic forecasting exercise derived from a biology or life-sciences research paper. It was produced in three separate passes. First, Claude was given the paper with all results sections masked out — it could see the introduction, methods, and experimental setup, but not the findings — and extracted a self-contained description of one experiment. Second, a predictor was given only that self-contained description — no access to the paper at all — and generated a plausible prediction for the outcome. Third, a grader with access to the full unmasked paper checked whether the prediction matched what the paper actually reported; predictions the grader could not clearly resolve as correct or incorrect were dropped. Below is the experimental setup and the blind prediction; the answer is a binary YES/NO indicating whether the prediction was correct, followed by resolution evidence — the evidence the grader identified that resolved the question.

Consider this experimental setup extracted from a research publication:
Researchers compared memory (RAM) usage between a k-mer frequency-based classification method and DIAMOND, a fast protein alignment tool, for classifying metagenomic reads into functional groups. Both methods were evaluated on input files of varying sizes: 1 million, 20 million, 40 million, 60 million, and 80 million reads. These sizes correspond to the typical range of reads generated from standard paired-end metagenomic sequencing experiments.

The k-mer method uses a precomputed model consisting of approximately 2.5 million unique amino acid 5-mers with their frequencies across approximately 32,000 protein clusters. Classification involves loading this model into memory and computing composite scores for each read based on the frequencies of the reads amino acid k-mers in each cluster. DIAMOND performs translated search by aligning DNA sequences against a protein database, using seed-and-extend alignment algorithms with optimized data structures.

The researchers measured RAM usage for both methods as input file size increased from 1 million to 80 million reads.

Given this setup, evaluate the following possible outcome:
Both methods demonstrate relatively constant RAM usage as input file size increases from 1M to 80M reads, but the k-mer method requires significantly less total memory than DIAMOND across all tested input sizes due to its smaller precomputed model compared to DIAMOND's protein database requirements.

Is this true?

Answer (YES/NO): NO